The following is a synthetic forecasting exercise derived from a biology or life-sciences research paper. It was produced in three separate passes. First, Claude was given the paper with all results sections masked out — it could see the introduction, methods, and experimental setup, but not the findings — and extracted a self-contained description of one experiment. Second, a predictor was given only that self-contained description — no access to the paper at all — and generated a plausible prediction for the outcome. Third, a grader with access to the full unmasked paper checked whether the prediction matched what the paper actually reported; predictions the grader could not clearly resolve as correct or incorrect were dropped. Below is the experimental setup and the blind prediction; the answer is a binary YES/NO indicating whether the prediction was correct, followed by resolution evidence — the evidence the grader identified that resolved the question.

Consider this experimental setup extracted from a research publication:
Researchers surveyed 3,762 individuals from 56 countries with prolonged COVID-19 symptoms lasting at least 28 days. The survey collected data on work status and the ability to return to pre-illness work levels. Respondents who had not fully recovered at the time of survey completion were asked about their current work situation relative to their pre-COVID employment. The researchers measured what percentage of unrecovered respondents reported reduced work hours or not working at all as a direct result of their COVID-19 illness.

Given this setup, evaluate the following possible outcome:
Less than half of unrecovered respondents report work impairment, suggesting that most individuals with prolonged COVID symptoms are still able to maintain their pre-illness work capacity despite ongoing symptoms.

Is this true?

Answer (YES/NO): NO